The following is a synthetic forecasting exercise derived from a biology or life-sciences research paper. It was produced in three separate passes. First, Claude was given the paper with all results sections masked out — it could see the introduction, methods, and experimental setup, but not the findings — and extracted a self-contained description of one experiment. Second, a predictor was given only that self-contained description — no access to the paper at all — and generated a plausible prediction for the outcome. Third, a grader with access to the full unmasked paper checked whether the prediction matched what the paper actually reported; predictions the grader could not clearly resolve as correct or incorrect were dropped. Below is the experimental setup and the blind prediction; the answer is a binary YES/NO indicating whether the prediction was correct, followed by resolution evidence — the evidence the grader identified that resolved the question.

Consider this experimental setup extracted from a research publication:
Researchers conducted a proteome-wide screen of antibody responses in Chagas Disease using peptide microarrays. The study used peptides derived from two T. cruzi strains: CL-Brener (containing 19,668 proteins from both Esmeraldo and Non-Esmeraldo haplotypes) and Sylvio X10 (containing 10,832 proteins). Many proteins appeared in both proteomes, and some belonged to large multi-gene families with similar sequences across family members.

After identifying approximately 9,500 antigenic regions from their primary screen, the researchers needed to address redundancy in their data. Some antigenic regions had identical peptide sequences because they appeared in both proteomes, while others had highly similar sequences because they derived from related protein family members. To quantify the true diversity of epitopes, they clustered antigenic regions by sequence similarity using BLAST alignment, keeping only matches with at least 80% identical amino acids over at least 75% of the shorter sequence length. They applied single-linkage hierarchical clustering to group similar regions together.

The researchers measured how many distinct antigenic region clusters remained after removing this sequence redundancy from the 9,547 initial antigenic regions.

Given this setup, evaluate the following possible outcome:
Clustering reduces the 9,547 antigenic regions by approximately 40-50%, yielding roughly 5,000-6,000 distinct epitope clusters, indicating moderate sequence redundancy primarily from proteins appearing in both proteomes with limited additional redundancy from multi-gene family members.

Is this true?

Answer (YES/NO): NO